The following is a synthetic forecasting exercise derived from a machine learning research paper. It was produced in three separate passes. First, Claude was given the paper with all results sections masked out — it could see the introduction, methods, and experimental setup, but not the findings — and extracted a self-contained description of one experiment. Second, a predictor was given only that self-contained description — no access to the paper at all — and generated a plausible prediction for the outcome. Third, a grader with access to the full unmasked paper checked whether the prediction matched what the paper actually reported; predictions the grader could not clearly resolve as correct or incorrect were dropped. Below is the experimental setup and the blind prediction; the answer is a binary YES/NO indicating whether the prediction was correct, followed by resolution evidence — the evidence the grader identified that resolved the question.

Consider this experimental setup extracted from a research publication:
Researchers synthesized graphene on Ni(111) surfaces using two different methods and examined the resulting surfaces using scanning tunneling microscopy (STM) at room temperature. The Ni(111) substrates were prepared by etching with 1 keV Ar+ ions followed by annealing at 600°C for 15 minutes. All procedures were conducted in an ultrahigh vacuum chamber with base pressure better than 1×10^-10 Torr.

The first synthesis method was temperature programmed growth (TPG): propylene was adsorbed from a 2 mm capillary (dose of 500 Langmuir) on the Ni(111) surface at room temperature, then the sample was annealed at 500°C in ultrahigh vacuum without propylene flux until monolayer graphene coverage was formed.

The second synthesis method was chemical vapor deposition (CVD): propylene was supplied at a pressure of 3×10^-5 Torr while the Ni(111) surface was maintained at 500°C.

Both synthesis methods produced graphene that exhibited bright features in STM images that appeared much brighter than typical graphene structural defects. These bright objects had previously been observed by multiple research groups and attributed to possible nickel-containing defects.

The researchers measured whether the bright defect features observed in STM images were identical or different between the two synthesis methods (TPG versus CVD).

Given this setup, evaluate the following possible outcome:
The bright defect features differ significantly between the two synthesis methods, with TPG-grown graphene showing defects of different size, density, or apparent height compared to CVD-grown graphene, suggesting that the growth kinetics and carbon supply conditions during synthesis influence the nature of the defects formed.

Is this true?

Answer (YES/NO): NO